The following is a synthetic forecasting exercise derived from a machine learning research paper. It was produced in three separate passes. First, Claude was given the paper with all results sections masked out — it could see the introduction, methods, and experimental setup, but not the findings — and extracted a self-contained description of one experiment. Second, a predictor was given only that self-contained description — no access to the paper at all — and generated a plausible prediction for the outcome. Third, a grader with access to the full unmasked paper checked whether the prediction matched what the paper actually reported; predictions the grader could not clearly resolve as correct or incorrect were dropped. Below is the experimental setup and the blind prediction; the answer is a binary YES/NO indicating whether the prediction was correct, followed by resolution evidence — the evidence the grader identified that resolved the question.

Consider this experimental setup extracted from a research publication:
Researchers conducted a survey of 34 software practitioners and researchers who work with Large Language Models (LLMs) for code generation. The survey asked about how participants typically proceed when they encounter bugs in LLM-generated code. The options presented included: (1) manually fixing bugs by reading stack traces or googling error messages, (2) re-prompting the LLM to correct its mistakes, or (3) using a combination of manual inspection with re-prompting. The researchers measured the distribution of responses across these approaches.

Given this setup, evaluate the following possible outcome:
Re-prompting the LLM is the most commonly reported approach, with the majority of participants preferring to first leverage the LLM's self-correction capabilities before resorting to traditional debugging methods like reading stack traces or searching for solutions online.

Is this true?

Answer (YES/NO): NO